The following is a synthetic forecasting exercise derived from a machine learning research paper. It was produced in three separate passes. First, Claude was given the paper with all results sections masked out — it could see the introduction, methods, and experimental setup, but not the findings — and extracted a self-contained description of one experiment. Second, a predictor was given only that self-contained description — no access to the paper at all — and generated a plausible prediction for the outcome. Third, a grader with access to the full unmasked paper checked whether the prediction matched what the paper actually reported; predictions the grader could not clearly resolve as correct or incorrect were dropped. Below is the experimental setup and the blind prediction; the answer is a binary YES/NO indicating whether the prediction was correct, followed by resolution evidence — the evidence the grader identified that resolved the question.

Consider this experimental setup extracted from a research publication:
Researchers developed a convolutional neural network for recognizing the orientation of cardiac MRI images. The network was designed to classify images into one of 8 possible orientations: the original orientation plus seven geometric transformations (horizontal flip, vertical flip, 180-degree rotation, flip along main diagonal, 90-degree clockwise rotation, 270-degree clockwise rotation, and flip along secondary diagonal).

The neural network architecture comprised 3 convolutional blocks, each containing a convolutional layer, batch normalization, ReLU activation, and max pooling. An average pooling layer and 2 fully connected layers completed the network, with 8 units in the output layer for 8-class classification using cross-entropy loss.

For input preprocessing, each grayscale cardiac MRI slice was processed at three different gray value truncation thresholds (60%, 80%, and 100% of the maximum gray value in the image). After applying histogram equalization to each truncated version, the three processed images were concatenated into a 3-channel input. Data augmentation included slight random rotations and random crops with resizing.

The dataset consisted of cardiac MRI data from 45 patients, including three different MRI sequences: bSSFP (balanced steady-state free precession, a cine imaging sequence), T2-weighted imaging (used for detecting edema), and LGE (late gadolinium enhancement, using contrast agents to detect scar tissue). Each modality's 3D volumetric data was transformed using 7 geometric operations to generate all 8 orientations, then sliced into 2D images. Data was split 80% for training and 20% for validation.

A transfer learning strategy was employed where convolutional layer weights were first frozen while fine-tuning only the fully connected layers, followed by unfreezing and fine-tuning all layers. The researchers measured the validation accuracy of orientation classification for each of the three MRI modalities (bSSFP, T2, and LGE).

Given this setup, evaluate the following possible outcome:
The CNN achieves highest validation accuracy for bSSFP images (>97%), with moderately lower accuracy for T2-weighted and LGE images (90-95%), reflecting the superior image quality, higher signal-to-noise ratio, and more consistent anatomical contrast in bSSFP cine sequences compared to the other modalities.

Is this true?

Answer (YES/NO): NO